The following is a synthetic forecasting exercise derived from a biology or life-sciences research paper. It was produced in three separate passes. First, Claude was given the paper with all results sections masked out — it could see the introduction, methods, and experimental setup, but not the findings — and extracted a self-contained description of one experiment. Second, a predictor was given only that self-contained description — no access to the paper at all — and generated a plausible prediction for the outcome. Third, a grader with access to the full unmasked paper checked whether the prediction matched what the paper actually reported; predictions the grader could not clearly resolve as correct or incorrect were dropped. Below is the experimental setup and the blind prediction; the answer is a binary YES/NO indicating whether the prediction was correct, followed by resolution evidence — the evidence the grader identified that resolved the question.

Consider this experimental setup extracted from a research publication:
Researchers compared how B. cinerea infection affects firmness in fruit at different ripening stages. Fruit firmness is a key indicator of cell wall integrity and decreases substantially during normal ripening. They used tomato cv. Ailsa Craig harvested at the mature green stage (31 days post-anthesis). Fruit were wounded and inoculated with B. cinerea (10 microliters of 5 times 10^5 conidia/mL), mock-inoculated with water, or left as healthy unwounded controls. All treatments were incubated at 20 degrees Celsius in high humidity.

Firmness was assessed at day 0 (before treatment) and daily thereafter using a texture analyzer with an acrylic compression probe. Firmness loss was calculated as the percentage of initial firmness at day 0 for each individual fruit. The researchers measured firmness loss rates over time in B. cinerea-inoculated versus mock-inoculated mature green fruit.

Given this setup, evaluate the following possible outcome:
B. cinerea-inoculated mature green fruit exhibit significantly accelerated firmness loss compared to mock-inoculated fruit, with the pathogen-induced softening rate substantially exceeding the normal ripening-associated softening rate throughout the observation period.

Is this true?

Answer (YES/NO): NO